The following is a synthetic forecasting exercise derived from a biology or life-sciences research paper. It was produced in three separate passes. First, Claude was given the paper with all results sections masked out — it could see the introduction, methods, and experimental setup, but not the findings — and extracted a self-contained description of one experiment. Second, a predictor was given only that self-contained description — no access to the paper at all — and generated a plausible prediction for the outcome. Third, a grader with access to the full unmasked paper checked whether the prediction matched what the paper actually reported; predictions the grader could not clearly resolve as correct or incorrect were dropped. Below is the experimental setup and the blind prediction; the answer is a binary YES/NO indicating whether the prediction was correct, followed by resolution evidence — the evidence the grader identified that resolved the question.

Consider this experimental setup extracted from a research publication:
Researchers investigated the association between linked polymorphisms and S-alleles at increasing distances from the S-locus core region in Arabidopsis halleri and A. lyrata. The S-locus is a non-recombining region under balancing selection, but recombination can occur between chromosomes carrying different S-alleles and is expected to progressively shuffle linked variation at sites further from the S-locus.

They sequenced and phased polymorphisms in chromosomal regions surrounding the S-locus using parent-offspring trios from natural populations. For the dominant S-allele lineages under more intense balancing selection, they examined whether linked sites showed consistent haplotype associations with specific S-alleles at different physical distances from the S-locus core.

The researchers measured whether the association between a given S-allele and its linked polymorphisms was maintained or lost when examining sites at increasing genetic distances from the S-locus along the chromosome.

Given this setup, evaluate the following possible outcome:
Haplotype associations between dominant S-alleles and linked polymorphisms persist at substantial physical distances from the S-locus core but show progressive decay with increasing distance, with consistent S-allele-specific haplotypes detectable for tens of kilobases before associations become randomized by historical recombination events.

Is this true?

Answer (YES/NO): YES